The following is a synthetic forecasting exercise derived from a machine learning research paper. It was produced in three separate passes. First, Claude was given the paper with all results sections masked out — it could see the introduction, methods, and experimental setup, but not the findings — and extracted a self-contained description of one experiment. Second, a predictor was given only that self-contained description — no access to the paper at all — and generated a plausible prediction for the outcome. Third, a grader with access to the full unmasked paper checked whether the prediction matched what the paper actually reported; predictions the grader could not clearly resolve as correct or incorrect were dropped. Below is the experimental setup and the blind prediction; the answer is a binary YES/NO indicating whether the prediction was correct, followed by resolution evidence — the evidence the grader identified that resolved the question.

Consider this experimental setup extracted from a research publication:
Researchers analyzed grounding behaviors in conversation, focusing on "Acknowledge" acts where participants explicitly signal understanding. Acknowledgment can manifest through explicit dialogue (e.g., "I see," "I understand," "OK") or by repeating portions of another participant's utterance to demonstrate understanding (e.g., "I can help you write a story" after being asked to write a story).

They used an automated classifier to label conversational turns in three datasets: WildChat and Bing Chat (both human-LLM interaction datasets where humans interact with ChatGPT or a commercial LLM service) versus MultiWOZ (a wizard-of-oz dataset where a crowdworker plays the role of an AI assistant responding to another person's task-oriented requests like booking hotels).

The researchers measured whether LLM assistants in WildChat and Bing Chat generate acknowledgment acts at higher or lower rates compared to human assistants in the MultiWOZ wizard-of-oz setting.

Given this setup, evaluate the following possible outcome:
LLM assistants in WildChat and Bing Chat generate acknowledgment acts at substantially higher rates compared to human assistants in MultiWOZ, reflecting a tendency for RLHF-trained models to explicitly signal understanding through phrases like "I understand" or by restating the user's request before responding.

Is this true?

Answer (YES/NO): YES